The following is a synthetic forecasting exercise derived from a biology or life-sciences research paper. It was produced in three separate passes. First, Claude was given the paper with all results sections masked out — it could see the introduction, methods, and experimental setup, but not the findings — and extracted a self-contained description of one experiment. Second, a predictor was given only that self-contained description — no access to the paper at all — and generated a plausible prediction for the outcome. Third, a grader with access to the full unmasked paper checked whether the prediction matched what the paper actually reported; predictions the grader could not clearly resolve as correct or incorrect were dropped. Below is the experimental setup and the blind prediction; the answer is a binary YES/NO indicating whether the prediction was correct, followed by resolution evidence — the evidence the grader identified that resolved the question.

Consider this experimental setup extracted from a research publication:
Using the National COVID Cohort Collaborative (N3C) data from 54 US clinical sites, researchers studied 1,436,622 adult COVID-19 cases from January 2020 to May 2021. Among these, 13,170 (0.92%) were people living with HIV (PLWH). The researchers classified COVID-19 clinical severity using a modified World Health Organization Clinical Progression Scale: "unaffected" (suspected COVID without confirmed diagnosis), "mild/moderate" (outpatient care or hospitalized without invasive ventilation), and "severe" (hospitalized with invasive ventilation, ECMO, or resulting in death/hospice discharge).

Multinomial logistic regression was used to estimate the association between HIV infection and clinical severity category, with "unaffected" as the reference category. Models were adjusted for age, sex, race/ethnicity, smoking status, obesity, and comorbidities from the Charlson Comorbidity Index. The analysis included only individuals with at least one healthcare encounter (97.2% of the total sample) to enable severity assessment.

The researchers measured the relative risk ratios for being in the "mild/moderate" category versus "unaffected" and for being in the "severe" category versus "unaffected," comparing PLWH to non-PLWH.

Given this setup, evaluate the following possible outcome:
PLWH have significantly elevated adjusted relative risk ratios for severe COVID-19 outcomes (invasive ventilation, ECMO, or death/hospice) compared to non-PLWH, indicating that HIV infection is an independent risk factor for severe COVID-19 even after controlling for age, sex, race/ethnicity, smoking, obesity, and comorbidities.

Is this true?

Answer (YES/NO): NO